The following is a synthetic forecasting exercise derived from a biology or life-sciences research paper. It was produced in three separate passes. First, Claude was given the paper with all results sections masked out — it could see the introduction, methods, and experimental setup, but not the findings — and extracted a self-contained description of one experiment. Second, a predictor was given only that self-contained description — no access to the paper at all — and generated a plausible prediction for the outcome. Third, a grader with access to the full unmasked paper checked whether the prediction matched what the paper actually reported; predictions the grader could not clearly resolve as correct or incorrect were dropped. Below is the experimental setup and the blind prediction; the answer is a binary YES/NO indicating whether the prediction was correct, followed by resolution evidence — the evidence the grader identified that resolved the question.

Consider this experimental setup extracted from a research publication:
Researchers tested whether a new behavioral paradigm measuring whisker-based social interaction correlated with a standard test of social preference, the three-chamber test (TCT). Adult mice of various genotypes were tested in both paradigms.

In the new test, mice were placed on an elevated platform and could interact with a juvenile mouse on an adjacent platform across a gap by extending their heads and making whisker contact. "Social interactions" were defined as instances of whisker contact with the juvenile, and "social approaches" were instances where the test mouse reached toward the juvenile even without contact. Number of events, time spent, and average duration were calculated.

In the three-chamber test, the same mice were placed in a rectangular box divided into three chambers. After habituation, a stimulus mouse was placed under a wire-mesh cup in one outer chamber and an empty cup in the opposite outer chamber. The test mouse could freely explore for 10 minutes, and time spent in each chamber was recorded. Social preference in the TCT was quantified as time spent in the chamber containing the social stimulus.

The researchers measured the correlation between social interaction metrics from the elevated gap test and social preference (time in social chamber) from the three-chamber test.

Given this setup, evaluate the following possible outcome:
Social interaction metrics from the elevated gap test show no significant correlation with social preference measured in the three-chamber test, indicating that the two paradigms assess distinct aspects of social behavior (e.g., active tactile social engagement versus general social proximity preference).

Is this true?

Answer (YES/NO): YES